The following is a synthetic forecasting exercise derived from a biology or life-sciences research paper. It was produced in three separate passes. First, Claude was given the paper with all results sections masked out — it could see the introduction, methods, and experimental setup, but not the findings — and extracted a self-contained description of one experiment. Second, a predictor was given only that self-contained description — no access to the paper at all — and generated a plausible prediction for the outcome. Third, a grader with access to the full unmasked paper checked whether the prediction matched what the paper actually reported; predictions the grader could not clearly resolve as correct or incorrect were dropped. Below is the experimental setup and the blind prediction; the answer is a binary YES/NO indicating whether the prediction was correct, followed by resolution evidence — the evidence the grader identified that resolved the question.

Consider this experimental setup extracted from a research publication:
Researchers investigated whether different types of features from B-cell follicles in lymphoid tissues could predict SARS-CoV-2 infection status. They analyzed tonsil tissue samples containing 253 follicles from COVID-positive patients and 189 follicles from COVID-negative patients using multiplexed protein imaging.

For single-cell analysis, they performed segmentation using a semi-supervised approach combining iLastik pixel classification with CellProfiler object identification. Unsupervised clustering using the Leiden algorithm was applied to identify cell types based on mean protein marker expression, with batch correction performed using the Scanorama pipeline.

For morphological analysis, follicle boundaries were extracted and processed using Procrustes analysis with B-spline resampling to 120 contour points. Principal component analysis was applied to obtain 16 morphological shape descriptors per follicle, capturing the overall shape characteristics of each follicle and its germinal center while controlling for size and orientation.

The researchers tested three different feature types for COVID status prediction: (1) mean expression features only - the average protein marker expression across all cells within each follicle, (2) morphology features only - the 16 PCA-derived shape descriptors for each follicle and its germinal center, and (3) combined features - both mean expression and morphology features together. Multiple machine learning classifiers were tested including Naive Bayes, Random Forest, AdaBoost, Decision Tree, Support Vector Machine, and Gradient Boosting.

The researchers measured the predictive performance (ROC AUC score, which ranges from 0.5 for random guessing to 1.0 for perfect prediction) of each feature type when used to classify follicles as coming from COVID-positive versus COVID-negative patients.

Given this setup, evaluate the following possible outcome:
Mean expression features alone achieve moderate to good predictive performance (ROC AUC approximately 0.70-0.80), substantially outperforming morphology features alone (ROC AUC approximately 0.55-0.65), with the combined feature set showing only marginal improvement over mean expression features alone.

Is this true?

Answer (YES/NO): NO